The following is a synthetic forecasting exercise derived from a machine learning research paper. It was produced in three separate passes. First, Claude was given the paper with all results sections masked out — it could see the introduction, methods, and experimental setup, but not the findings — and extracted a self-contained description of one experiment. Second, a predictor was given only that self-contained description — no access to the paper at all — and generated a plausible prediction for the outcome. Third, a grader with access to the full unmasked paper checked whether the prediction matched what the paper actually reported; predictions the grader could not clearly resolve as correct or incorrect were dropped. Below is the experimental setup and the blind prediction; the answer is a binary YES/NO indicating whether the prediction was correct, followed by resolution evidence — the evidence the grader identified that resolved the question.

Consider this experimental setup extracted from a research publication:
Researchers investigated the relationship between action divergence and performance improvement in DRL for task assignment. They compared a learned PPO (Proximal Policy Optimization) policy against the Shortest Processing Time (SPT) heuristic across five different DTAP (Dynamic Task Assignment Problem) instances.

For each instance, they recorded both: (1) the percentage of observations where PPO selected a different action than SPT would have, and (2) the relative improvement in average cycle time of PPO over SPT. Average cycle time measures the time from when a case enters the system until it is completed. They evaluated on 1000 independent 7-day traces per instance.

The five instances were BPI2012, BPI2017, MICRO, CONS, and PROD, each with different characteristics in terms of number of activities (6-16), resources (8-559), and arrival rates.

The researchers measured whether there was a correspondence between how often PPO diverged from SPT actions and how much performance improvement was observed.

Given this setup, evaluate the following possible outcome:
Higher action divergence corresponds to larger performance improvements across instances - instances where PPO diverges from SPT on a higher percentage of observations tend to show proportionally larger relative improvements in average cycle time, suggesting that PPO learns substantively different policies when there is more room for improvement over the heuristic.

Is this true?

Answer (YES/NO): NO